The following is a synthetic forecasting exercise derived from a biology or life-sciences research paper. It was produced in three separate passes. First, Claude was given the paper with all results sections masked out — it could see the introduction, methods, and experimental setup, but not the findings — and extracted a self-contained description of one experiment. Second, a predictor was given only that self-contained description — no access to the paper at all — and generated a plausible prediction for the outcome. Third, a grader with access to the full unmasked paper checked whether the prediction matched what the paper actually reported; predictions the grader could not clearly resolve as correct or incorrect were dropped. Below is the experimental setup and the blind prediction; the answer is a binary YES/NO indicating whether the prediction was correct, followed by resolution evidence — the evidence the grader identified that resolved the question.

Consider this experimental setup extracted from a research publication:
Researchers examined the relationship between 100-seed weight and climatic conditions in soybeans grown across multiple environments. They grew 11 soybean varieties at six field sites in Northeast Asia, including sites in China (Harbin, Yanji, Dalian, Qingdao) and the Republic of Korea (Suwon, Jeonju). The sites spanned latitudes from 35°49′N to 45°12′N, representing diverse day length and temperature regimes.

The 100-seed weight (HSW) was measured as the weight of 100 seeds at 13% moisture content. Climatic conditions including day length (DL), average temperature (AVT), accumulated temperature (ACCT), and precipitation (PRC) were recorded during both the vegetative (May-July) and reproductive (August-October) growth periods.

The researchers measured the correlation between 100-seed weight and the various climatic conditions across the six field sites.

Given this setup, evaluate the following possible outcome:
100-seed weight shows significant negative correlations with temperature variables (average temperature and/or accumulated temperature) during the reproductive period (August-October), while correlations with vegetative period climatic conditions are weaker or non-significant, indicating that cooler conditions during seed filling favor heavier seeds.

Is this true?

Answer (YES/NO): NO